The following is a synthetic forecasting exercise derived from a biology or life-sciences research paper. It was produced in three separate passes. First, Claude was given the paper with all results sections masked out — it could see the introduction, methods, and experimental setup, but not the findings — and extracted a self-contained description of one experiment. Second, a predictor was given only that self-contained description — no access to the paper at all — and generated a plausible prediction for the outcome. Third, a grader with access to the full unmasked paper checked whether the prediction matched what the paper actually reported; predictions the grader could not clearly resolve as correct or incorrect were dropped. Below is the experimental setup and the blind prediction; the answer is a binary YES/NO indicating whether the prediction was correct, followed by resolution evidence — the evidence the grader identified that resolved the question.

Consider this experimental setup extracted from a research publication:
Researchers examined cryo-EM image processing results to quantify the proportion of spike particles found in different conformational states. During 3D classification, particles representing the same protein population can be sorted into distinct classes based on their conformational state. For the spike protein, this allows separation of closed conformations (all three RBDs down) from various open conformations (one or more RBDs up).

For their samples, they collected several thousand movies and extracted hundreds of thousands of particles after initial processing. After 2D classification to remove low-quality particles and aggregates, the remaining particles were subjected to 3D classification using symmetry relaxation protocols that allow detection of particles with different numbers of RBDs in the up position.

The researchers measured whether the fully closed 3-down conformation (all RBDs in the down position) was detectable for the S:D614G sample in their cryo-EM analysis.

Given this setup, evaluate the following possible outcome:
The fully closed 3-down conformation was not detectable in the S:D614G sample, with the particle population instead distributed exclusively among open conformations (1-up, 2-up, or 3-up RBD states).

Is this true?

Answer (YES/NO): YES